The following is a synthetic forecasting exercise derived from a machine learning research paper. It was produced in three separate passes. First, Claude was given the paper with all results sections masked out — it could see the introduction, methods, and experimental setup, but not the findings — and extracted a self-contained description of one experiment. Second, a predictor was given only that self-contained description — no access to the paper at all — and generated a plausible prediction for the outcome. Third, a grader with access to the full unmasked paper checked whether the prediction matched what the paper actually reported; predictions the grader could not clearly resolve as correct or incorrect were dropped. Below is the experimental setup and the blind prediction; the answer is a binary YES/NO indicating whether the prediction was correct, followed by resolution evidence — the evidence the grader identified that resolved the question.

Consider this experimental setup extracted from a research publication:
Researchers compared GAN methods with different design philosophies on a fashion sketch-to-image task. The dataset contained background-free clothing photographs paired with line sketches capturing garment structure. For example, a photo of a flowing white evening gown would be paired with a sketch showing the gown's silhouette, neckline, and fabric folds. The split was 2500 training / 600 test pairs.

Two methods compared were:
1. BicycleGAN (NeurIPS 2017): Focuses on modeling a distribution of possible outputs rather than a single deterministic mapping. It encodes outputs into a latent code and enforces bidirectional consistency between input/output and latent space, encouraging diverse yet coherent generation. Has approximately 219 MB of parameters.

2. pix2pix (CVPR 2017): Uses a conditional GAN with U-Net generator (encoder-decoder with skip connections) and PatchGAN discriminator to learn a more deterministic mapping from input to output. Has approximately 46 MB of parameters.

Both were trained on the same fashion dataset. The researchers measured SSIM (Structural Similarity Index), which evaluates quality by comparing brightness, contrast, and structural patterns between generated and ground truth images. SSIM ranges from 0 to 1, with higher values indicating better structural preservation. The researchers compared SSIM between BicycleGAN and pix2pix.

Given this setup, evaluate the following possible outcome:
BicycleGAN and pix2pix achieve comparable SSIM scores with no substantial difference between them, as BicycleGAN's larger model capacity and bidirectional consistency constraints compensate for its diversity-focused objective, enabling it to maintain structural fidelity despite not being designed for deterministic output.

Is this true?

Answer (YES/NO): NO